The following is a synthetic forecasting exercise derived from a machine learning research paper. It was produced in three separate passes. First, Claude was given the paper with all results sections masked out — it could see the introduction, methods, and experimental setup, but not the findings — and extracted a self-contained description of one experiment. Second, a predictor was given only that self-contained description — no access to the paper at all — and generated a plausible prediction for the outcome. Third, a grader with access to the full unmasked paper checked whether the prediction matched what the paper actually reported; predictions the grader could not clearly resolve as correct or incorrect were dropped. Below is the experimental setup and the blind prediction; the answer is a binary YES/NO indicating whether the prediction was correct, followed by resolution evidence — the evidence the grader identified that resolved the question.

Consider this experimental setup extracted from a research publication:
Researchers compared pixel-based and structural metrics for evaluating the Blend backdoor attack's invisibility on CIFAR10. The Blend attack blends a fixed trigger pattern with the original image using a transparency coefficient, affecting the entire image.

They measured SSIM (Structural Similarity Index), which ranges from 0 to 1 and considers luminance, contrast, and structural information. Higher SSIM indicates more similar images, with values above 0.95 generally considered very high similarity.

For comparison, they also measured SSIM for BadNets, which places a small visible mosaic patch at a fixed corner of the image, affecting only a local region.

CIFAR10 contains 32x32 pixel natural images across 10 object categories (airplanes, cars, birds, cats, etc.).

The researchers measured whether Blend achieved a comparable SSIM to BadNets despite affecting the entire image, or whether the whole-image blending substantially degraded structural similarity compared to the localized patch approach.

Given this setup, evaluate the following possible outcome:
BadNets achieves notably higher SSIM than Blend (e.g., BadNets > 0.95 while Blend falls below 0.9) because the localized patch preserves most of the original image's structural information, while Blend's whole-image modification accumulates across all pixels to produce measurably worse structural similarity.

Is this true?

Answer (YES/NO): YES